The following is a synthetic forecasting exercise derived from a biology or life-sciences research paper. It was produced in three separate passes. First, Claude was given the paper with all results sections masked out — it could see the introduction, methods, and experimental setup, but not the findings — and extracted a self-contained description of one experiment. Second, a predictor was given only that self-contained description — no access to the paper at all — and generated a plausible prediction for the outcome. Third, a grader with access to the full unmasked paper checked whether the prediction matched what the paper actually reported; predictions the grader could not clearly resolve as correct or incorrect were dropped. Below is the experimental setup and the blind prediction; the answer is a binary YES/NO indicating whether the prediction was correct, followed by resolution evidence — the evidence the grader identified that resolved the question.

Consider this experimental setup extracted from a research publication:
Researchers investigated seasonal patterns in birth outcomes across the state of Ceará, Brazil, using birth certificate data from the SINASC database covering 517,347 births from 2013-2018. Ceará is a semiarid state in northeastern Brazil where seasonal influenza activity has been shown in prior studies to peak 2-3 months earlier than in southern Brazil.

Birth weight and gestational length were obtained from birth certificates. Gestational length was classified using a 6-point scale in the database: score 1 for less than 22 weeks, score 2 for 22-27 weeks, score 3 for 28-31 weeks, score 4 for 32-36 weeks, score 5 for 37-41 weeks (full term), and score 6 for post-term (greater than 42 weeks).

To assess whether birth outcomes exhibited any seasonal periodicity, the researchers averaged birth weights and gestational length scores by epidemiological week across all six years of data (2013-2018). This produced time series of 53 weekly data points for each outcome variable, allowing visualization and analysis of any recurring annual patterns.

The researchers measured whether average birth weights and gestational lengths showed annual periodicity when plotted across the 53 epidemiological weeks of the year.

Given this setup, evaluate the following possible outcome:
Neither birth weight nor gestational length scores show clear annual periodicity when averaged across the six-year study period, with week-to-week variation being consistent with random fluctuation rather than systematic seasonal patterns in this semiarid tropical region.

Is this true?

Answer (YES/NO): NO